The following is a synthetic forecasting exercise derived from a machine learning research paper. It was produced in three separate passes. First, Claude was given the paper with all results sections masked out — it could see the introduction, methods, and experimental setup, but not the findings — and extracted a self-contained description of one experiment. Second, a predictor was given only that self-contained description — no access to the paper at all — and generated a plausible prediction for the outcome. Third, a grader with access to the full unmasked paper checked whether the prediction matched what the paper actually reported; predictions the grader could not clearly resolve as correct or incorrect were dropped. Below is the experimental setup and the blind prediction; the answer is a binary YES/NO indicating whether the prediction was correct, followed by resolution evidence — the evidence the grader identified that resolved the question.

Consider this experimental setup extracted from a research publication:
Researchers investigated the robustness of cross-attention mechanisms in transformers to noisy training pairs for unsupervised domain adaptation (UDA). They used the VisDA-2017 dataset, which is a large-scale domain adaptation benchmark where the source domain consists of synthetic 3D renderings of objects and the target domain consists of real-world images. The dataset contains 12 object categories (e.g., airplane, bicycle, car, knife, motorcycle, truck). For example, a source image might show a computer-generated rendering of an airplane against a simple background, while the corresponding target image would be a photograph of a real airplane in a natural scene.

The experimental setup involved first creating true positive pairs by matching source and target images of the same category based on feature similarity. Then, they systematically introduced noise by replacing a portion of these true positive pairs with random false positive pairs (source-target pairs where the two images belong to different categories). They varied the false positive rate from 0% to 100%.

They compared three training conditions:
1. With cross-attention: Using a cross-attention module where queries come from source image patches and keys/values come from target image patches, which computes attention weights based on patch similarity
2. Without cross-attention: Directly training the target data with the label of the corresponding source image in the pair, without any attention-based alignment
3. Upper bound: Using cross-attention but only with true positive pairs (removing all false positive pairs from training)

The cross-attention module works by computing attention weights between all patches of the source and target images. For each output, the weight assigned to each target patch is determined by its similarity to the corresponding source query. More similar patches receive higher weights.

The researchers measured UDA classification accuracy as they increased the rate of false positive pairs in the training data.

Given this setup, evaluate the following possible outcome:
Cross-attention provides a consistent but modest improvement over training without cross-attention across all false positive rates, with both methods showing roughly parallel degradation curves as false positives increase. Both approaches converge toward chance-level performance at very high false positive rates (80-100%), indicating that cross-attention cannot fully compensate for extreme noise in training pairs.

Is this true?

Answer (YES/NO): NO